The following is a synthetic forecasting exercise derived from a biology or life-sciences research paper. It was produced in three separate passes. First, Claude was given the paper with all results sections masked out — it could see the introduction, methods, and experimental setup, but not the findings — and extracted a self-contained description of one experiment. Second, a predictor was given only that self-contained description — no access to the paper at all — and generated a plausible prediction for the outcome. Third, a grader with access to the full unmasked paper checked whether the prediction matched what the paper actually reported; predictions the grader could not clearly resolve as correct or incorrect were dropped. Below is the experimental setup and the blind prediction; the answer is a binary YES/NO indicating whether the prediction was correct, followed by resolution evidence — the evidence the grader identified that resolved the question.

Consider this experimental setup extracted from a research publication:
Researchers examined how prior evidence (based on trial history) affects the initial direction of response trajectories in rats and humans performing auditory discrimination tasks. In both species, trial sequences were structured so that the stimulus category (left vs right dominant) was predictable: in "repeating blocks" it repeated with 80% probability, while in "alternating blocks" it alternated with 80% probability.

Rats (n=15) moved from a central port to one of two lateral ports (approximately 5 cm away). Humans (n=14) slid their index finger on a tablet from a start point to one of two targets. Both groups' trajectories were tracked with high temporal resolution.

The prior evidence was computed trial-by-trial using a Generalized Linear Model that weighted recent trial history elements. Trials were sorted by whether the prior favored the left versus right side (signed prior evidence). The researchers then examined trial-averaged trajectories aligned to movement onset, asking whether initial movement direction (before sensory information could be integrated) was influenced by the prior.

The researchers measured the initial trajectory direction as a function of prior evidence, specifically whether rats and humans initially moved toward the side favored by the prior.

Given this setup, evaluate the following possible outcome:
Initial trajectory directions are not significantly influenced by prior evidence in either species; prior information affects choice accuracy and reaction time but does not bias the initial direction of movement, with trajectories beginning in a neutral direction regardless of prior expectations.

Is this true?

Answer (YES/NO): NO